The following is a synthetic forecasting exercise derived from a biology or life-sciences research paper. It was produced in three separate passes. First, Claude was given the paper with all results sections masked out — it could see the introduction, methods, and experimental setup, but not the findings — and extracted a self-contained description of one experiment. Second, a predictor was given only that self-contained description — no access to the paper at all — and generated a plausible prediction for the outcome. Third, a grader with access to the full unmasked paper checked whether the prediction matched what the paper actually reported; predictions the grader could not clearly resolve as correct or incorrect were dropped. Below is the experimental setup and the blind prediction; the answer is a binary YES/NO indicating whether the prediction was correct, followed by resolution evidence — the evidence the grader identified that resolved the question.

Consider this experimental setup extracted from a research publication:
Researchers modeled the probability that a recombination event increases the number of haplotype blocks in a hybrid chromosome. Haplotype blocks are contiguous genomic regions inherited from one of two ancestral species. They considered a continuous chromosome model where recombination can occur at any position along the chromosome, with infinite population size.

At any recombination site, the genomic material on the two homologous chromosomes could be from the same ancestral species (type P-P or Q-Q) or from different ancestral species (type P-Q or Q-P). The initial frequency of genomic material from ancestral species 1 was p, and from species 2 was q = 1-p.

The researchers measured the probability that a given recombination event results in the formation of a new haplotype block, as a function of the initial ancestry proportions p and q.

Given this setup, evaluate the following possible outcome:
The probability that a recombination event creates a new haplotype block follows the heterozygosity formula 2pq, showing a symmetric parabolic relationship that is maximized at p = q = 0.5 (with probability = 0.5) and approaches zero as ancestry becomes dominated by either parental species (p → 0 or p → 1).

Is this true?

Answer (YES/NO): YES